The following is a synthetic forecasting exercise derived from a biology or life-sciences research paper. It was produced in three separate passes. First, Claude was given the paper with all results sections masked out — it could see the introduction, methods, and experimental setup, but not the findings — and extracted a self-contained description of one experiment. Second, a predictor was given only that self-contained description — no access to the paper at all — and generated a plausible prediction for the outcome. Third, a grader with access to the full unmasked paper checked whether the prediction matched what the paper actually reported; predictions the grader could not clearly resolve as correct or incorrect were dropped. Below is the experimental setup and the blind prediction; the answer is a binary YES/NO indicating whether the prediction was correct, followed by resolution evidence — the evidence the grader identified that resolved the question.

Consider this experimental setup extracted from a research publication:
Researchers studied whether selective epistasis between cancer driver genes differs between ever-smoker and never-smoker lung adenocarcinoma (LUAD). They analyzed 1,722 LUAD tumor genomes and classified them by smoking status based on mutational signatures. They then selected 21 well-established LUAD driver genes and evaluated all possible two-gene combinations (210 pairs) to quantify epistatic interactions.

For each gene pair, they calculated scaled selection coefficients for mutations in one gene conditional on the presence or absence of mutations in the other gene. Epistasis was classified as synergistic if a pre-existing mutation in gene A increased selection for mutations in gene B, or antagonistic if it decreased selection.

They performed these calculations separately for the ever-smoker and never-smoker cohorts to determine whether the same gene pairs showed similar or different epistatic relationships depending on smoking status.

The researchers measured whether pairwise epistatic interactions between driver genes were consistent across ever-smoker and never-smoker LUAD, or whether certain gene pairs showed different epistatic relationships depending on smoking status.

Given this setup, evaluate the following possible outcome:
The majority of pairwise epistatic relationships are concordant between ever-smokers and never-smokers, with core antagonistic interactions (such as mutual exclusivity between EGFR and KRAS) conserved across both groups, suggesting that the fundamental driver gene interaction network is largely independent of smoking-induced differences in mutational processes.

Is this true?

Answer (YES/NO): NO